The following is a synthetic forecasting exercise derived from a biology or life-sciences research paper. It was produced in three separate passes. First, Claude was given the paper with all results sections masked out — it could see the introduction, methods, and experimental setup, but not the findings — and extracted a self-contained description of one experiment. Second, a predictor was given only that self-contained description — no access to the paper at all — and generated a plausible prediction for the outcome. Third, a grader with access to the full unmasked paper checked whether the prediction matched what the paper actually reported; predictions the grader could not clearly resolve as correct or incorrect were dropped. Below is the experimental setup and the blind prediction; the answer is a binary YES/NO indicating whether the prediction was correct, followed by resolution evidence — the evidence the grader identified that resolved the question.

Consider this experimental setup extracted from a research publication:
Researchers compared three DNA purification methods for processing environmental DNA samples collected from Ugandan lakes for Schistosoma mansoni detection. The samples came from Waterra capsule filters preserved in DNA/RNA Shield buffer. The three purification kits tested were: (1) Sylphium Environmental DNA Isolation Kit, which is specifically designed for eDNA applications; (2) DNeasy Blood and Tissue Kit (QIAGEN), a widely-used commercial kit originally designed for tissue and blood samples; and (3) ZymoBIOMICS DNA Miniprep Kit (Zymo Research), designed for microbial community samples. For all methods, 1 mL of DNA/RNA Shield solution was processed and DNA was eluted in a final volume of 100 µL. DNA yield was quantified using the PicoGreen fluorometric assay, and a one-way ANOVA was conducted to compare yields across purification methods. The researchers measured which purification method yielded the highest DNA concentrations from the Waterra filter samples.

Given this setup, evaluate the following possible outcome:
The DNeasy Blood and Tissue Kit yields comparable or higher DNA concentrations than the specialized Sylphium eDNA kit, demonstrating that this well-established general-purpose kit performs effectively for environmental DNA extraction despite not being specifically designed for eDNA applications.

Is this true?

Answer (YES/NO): NO